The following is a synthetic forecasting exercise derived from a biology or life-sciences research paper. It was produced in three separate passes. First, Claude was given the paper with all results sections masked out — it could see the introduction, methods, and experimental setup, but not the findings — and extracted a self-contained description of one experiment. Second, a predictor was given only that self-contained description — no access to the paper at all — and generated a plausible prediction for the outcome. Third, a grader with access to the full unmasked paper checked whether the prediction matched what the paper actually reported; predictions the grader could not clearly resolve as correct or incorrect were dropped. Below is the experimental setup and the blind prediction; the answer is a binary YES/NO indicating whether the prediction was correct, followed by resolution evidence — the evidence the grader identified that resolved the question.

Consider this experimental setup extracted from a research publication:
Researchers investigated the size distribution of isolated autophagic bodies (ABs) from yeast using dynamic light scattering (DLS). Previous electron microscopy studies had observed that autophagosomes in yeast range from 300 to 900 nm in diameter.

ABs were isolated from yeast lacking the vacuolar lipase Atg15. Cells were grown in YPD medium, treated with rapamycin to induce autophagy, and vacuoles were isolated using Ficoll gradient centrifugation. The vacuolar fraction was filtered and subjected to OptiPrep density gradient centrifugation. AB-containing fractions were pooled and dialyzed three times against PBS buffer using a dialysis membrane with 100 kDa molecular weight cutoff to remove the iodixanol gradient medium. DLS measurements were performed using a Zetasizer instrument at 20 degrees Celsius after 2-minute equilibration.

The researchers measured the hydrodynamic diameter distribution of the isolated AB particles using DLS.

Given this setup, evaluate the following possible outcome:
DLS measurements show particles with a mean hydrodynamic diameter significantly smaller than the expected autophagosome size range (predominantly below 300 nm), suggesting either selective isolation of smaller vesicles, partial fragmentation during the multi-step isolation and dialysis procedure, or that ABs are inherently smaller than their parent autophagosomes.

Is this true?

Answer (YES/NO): NO